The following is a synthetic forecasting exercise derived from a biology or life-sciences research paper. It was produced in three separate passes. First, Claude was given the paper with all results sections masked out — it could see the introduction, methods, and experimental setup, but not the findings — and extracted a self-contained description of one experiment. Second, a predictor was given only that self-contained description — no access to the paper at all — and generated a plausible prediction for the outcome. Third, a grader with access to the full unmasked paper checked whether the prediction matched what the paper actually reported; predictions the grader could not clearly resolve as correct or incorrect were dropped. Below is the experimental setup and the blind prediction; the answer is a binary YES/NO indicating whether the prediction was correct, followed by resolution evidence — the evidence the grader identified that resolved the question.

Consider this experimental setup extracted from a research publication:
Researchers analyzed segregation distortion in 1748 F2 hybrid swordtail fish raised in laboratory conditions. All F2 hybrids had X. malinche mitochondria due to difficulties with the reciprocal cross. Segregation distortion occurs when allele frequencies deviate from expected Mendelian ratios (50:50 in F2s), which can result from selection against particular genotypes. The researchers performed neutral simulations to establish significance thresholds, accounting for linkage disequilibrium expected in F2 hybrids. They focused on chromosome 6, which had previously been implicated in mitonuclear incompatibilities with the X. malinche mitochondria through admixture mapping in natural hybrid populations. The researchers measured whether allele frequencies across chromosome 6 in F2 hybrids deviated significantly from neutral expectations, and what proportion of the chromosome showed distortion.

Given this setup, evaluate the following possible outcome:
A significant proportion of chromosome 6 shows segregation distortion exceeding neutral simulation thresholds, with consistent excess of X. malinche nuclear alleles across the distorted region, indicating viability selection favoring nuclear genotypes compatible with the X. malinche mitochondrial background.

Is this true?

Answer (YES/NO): YES